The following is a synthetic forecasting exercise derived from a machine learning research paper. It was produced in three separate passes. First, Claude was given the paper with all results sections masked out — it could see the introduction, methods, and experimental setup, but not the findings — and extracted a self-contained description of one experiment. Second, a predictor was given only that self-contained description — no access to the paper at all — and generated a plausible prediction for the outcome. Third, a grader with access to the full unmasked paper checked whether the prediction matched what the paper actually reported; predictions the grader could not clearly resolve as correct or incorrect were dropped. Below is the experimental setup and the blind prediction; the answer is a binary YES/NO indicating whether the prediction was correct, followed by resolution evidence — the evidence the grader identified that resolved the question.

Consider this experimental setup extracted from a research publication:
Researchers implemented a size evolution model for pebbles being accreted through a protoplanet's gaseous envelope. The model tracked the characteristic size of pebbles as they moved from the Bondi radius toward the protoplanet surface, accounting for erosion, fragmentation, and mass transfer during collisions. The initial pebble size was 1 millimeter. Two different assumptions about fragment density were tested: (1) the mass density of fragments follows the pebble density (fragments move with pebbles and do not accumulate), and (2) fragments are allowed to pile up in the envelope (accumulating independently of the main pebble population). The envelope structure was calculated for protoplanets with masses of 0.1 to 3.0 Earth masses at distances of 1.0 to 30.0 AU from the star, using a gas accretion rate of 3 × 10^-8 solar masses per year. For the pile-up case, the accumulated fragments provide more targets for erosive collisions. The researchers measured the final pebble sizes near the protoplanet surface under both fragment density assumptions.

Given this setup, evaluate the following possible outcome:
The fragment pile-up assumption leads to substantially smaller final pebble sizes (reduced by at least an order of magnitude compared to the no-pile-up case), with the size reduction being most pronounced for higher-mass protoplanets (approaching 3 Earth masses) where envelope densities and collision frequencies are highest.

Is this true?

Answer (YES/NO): NO